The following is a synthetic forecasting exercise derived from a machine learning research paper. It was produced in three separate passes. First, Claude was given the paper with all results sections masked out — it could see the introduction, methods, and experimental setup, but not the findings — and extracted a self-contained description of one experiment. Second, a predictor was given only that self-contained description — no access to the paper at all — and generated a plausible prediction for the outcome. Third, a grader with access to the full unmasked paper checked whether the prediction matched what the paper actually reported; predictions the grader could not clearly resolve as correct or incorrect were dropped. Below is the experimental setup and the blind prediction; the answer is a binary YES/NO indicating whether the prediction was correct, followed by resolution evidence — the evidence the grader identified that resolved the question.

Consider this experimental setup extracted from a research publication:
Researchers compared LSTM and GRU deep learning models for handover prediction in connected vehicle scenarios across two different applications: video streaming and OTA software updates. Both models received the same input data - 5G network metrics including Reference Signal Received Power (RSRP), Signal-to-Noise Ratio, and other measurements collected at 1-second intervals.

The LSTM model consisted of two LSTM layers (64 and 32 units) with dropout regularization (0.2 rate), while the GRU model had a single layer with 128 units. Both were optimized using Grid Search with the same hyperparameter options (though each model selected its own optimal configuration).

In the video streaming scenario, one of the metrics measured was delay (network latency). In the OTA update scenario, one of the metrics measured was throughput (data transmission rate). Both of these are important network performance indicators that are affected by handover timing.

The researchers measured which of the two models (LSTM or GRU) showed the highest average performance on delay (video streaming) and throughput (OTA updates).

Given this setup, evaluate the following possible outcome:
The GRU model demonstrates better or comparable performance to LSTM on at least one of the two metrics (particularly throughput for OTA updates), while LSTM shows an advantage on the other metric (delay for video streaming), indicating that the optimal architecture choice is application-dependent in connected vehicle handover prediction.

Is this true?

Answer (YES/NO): NO